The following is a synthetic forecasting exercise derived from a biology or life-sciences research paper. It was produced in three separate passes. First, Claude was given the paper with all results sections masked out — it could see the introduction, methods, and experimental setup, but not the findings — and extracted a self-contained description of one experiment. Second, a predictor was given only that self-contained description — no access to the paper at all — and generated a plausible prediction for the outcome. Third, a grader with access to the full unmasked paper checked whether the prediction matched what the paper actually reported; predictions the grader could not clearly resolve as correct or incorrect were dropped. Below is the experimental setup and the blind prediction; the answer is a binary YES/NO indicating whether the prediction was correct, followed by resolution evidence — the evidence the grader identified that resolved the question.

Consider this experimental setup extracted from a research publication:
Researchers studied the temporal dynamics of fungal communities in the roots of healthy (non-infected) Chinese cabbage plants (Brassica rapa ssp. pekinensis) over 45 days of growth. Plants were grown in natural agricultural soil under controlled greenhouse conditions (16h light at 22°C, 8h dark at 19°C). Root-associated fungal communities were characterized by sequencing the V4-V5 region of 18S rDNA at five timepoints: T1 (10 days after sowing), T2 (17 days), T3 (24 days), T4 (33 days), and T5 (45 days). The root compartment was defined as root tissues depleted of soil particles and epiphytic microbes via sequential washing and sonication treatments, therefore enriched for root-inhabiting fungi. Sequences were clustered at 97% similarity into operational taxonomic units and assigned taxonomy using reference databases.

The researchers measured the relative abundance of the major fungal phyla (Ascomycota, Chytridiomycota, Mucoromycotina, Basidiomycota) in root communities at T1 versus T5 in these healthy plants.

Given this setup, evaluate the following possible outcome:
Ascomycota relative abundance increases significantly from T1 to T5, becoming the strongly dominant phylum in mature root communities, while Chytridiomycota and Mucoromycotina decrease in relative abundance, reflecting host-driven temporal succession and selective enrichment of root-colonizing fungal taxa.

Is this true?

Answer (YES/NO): NO